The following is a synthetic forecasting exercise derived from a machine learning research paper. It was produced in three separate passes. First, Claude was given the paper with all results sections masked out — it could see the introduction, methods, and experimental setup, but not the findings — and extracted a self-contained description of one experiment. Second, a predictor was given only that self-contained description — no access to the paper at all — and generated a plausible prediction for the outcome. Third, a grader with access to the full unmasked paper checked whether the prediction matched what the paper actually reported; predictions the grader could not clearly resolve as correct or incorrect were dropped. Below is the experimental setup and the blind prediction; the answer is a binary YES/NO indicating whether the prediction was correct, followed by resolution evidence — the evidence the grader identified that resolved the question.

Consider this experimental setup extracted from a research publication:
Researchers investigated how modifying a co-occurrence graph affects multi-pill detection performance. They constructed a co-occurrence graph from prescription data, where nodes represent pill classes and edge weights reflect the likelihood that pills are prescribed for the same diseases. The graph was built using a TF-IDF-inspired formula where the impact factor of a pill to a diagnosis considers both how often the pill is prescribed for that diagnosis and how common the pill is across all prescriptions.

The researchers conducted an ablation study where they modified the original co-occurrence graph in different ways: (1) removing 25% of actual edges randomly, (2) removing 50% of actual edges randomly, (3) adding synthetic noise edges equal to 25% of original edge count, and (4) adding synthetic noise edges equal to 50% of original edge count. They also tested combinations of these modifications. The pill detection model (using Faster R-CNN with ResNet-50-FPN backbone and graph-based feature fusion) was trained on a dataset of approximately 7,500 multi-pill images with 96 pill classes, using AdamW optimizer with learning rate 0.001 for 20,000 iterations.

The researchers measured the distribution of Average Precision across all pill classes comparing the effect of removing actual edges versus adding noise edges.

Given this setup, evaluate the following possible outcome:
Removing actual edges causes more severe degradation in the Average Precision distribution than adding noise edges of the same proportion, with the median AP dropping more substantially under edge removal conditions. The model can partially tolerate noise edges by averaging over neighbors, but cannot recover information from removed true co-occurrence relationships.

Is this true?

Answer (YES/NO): YES